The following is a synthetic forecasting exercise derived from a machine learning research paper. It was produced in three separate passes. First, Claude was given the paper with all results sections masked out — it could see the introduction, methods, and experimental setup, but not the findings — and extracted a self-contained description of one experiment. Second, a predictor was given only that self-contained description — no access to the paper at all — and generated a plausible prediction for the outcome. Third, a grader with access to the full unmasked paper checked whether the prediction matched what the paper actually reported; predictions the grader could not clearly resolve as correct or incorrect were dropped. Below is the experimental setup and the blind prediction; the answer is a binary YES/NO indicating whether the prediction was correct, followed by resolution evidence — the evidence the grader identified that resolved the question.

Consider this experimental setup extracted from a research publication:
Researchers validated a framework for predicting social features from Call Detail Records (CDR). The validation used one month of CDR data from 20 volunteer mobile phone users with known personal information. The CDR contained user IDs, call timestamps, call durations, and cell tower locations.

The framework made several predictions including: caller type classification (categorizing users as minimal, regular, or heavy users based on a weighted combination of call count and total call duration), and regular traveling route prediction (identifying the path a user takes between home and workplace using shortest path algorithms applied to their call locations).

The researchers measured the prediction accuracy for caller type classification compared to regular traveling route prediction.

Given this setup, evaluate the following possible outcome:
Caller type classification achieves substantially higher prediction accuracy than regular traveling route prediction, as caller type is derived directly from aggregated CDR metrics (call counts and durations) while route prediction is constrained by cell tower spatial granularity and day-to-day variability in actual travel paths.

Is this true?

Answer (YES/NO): YES